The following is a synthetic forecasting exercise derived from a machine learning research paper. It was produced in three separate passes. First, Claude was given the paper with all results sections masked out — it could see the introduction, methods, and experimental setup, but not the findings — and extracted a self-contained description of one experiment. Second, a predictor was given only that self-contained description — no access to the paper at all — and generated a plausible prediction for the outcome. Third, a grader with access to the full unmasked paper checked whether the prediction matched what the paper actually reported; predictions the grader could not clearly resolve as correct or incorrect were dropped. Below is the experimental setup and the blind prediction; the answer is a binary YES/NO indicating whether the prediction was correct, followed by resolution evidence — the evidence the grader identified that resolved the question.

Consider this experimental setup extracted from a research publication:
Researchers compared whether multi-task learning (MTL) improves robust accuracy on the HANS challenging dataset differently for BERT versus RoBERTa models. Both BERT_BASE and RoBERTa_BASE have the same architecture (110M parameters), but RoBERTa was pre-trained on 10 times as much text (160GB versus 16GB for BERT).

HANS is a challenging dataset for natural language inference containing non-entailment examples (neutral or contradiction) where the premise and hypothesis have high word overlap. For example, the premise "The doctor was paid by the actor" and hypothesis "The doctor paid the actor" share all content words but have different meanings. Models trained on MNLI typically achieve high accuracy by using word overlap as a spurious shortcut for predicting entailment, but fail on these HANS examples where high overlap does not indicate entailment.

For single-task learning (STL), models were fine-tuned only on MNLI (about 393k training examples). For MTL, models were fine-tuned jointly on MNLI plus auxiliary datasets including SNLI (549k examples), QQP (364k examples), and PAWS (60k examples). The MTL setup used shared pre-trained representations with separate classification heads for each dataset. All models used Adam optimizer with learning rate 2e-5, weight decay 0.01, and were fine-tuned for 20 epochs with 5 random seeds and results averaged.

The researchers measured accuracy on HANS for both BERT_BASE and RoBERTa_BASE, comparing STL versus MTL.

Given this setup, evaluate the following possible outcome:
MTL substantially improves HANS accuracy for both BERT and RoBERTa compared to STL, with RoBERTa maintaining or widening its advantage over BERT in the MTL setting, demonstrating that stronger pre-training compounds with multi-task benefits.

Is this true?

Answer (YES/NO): NO